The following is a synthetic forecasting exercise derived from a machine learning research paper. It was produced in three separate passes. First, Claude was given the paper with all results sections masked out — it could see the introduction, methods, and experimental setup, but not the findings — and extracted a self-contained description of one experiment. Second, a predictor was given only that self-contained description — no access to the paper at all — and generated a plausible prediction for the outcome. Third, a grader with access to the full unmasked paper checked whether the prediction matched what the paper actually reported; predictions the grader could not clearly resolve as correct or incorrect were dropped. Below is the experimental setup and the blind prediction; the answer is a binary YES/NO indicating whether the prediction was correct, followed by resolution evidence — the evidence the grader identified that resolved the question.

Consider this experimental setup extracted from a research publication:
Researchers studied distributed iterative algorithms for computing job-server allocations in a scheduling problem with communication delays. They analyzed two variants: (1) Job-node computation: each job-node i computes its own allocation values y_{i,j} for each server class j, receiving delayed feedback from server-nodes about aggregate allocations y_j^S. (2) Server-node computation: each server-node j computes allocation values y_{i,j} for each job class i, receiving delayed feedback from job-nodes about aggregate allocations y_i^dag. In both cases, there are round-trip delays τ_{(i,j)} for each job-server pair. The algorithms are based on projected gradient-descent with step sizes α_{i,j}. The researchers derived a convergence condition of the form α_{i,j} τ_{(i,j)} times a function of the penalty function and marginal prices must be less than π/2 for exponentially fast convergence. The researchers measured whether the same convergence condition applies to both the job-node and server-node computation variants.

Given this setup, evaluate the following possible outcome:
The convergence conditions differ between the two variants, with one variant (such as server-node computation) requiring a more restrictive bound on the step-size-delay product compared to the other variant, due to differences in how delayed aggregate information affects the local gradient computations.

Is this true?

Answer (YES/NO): NO